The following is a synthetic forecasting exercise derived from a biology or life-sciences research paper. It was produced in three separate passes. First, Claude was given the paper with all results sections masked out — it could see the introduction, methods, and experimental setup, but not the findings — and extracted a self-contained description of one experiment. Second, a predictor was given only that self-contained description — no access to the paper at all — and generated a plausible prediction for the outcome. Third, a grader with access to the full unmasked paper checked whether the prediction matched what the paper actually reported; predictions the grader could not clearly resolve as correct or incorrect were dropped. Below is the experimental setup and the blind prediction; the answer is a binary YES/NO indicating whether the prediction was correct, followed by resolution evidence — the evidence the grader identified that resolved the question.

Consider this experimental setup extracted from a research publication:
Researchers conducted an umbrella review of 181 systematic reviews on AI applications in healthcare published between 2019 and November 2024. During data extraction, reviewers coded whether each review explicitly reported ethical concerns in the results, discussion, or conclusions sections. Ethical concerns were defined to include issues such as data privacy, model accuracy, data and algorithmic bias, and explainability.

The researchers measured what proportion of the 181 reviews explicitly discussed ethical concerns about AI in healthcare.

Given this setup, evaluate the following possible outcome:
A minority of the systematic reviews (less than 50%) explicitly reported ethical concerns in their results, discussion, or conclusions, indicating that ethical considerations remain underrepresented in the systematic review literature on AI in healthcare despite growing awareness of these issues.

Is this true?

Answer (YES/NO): NO